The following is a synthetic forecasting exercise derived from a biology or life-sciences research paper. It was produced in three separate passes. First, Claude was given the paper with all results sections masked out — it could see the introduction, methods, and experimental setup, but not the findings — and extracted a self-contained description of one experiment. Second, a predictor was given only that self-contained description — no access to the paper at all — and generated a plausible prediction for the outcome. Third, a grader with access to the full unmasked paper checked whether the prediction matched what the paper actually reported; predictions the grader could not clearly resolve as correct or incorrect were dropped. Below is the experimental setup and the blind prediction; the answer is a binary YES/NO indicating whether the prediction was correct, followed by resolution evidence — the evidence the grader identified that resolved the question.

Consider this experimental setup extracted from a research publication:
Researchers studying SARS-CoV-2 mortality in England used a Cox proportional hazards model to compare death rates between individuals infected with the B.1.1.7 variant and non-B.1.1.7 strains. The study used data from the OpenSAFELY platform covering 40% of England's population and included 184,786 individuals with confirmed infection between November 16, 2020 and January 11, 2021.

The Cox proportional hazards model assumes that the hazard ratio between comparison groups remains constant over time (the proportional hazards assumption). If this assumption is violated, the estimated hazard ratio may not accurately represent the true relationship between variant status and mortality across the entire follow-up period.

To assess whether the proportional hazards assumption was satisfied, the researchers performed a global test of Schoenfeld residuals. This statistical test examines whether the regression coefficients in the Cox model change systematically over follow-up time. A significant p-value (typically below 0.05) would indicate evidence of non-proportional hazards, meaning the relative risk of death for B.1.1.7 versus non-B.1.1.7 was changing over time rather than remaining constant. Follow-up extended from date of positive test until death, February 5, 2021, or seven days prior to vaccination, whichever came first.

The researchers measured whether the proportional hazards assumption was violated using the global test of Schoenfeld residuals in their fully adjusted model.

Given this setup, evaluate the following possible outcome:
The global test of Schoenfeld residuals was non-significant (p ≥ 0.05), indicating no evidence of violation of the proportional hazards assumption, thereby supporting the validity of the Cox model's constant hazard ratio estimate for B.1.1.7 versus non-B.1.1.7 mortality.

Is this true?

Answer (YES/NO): YES